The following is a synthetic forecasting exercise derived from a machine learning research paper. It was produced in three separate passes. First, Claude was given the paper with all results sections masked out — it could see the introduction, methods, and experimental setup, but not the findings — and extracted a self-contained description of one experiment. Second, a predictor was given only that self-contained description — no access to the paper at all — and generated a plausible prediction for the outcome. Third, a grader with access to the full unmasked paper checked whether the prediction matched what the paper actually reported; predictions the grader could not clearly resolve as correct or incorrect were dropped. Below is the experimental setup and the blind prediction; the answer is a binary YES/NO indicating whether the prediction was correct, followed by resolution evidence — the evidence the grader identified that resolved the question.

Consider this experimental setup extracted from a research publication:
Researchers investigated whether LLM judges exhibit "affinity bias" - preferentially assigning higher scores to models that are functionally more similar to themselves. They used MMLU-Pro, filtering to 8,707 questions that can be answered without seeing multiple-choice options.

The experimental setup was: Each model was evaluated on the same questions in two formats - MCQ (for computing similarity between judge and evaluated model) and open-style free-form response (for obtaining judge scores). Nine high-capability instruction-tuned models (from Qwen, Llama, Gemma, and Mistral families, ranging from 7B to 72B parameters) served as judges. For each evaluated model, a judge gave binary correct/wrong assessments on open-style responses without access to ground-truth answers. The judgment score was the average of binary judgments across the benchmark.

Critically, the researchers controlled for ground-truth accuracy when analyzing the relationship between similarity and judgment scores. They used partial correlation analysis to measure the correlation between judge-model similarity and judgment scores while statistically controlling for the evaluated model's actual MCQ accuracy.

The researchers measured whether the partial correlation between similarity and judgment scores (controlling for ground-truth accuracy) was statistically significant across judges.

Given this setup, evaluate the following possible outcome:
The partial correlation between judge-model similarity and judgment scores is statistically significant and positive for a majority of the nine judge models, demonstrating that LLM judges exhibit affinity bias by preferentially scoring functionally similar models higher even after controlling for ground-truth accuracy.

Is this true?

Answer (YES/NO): YES